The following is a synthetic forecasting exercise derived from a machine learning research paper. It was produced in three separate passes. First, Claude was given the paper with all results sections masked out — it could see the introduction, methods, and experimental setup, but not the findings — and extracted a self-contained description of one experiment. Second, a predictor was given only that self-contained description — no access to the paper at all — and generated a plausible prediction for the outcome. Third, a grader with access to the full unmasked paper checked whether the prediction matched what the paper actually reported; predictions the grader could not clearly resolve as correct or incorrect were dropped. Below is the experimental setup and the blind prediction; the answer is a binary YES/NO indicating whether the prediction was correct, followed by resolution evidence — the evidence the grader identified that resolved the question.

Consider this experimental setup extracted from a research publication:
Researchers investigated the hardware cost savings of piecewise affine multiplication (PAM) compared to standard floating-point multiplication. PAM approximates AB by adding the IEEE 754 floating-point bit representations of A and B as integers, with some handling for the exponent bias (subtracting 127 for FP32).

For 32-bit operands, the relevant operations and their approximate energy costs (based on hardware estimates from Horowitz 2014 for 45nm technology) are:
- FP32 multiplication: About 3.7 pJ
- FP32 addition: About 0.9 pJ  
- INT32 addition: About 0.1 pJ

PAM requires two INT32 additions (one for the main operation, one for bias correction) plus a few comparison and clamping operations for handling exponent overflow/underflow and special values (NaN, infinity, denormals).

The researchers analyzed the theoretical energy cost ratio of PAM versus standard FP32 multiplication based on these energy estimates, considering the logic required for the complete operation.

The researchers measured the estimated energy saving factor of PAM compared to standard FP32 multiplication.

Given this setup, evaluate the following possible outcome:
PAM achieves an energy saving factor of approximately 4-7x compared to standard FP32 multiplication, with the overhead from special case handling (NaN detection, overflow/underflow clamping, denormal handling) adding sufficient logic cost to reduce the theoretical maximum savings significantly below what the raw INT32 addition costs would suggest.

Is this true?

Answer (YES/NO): NO